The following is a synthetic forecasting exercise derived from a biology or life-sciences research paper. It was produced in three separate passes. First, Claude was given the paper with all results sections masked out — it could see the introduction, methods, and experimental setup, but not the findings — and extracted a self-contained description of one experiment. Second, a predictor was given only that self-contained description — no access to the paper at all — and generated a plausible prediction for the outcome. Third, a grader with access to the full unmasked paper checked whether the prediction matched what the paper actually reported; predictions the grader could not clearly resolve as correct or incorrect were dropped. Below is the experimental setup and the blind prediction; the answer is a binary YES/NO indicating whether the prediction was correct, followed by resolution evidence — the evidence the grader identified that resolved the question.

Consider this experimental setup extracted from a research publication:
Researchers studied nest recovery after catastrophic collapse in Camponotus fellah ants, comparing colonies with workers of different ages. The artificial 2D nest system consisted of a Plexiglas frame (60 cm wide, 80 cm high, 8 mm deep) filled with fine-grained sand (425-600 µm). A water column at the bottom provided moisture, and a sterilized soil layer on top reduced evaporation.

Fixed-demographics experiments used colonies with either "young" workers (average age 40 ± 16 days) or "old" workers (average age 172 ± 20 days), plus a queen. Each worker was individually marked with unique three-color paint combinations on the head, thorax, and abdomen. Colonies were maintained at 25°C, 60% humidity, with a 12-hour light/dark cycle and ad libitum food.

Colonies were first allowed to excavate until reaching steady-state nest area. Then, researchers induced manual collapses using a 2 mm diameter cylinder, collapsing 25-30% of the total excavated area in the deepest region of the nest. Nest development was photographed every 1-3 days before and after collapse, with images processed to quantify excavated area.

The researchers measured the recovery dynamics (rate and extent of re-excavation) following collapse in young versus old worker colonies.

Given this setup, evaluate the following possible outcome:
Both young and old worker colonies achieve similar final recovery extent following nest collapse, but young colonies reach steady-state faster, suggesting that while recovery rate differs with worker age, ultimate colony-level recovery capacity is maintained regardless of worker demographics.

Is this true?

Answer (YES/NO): NO